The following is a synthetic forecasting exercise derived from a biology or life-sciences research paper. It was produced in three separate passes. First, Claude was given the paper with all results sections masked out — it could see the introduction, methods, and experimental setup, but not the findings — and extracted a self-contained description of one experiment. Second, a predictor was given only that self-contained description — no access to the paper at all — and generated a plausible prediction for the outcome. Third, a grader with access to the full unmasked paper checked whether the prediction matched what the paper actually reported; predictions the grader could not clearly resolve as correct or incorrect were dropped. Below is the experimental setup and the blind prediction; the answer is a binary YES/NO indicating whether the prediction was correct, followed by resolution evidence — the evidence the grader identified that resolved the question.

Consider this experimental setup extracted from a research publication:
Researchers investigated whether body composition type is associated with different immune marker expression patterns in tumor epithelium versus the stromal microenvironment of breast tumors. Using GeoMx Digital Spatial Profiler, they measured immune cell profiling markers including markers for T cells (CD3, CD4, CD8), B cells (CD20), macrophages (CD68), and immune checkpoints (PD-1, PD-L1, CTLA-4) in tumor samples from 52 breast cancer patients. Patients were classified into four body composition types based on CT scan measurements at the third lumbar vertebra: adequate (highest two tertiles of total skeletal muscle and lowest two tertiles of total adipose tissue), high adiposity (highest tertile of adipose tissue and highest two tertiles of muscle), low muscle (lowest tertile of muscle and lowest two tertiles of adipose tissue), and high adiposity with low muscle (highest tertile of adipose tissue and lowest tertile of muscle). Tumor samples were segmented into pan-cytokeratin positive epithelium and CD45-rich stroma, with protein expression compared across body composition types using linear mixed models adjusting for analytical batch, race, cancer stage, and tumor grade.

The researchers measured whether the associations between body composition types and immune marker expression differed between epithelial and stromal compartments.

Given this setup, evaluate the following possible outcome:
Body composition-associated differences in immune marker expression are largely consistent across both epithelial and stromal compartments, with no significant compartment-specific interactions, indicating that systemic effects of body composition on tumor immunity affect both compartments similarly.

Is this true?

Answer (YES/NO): NO